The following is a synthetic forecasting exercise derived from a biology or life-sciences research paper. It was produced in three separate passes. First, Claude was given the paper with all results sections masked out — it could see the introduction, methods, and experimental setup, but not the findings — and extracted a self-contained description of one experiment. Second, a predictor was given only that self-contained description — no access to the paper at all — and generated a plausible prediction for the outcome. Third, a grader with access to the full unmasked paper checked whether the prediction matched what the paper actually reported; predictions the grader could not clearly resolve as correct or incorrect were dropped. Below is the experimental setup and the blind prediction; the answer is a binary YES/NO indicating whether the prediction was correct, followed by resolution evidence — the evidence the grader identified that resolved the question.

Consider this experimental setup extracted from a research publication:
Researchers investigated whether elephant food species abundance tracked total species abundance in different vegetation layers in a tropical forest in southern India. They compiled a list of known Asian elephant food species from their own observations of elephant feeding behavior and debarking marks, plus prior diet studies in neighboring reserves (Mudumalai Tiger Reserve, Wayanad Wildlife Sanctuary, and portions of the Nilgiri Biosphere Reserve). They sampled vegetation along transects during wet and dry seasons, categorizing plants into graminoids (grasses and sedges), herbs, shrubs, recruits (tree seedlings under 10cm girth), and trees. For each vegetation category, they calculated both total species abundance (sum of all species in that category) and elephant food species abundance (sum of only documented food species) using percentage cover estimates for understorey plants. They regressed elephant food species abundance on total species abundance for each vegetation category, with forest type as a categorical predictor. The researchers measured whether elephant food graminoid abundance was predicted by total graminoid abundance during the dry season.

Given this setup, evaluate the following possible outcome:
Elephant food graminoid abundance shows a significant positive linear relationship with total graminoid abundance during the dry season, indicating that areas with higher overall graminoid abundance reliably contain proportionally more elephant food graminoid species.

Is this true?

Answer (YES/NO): YES